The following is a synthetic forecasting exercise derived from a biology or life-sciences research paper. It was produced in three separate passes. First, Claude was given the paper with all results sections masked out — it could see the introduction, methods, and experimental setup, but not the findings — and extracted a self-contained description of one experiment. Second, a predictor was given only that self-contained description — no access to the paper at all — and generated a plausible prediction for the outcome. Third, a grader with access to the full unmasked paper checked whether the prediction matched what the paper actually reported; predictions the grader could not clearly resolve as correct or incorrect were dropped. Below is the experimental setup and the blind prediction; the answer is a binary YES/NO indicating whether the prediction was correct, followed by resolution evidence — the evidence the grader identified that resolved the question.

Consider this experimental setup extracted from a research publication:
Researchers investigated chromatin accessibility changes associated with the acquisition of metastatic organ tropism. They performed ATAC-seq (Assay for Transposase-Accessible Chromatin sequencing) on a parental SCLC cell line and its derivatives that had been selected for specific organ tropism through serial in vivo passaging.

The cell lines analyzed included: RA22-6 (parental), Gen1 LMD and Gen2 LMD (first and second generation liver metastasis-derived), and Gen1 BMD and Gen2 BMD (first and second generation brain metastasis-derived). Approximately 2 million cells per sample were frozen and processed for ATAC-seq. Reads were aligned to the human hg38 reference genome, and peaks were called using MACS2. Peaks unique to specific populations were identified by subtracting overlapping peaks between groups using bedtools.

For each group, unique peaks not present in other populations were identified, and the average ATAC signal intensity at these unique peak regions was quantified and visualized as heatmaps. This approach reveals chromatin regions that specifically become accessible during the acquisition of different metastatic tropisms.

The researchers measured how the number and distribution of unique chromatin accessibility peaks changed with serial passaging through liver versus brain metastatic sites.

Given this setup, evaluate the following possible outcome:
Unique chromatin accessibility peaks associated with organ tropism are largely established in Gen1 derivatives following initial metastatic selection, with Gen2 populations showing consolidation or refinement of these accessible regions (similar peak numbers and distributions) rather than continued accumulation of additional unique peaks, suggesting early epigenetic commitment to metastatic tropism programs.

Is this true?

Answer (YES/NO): NO